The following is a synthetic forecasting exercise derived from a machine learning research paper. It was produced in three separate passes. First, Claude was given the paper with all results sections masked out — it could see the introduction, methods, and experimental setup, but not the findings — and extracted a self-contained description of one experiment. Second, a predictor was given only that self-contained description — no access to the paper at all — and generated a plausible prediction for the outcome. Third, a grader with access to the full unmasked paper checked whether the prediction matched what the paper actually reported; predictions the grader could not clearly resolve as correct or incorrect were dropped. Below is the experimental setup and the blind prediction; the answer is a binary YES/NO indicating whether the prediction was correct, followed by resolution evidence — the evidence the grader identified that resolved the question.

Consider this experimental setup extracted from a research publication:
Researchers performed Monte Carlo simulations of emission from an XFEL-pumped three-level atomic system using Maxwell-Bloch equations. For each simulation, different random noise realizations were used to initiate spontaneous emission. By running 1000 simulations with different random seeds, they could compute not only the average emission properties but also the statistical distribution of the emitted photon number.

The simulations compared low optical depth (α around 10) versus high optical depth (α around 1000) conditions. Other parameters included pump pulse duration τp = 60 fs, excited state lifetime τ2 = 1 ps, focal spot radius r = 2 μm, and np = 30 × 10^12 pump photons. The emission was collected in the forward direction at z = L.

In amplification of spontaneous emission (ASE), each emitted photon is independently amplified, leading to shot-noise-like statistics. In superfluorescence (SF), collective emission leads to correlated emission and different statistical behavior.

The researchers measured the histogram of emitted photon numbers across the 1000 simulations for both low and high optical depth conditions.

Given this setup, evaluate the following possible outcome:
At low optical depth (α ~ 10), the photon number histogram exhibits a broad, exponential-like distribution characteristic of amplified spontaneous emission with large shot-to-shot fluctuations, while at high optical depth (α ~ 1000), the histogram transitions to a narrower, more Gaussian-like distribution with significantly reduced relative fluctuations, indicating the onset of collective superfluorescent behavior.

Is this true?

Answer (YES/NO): NO